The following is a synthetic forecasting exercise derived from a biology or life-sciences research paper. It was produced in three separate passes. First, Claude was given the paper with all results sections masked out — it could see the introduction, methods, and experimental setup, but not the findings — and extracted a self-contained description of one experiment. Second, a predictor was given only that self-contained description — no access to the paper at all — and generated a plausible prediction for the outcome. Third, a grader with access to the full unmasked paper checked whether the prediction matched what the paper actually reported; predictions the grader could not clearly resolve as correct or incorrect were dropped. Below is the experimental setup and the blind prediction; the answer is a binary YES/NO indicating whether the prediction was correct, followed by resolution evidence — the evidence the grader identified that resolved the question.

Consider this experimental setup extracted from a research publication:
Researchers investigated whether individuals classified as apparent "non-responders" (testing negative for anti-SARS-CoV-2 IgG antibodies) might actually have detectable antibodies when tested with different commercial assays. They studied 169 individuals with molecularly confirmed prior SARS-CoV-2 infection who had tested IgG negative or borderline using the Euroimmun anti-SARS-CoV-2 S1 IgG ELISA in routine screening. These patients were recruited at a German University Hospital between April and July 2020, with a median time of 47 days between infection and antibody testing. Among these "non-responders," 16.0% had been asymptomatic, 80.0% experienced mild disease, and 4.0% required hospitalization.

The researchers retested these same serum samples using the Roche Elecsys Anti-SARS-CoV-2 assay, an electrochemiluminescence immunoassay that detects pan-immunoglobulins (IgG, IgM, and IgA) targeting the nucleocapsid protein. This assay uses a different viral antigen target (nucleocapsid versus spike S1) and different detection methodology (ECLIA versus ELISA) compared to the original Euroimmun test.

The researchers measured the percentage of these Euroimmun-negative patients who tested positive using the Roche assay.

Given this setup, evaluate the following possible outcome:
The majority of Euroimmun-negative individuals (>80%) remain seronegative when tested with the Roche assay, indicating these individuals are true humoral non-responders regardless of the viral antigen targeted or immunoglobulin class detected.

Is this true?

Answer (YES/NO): NO